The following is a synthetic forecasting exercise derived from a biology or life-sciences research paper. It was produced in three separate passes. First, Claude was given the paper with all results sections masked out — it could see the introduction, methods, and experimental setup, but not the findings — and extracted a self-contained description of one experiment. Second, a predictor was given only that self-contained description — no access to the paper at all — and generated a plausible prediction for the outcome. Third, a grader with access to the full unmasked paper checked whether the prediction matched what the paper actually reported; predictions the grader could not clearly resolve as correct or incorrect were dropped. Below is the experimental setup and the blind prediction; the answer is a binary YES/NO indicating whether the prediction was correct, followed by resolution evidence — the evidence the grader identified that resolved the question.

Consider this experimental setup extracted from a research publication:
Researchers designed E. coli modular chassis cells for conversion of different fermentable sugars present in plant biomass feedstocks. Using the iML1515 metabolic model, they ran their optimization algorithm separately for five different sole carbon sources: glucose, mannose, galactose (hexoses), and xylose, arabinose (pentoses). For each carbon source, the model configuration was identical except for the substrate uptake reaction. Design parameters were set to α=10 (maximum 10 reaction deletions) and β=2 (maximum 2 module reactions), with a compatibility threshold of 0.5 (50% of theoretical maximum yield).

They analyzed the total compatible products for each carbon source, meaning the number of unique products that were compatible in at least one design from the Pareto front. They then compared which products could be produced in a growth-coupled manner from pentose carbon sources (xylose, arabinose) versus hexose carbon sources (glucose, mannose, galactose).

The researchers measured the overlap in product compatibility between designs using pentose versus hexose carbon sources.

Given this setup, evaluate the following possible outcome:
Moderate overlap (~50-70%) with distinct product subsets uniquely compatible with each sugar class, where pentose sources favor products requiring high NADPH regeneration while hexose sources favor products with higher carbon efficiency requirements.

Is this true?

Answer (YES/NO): NO